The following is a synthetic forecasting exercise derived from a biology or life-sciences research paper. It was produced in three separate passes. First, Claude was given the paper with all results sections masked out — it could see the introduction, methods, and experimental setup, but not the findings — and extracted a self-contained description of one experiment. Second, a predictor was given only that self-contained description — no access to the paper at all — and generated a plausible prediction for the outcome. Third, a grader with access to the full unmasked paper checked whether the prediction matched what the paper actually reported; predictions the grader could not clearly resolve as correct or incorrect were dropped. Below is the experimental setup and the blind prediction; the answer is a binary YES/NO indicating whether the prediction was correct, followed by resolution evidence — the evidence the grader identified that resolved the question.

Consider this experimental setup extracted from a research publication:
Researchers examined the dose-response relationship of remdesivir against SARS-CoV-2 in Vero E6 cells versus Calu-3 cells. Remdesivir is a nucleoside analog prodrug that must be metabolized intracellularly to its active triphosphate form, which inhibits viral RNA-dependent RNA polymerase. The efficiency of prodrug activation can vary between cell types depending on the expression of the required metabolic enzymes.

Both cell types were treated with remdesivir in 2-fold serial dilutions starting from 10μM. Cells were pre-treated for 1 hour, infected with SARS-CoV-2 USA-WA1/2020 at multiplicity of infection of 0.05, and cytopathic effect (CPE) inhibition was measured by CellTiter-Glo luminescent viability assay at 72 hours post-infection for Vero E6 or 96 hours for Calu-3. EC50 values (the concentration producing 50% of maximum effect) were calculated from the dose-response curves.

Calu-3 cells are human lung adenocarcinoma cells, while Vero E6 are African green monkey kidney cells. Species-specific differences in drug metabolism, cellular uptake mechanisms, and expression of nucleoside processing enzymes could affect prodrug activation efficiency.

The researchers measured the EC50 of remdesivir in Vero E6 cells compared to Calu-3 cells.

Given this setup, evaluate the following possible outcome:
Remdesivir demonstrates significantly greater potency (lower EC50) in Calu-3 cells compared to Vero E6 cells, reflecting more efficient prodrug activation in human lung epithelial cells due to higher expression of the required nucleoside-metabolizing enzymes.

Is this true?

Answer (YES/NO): YES